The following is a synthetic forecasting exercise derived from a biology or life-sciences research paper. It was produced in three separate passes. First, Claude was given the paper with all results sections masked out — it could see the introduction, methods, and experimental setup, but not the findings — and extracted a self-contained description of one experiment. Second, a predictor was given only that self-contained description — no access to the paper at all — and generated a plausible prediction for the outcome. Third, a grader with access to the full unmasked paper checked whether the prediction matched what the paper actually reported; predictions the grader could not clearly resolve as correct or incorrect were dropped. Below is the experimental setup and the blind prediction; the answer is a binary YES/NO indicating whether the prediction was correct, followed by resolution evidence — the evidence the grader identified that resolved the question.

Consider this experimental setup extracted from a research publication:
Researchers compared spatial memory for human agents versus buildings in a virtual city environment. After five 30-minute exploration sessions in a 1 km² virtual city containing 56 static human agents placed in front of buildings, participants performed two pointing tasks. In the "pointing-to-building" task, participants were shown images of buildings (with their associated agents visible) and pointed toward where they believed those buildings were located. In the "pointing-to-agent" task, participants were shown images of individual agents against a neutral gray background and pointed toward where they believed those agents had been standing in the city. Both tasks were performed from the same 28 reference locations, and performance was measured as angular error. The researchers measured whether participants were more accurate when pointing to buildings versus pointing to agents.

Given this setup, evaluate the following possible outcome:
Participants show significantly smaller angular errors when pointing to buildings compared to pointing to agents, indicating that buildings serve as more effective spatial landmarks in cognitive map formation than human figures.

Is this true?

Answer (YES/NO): YES